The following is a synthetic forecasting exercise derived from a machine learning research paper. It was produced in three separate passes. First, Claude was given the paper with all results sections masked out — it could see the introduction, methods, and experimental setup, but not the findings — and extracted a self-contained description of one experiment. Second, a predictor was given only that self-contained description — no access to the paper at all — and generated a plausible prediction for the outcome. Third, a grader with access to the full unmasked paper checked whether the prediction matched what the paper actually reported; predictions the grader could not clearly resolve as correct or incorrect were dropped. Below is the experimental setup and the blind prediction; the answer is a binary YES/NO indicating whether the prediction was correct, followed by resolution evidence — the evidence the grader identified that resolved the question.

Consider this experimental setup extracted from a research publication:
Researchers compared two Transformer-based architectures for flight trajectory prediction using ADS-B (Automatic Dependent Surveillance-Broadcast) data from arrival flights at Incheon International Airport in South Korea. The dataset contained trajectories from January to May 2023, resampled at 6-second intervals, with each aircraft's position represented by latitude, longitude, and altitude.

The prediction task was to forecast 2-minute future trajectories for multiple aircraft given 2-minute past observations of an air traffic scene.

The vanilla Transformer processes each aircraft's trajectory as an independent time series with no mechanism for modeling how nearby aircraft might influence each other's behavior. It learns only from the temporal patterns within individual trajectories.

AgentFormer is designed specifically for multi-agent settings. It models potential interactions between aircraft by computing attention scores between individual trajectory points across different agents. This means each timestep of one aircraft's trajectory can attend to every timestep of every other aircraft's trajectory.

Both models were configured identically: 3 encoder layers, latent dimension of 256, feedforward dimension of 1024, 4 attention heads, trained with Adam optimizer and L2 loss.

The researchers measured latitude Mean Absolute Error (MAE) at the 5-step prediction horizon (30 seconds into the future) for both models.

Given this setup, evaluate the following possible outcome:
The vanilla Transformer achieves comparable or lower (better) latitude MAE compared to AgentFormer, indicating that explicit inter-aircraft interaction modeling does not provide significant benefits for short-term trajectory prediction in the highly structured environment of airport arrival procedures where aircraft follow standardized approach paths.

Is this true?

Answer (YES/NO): YES